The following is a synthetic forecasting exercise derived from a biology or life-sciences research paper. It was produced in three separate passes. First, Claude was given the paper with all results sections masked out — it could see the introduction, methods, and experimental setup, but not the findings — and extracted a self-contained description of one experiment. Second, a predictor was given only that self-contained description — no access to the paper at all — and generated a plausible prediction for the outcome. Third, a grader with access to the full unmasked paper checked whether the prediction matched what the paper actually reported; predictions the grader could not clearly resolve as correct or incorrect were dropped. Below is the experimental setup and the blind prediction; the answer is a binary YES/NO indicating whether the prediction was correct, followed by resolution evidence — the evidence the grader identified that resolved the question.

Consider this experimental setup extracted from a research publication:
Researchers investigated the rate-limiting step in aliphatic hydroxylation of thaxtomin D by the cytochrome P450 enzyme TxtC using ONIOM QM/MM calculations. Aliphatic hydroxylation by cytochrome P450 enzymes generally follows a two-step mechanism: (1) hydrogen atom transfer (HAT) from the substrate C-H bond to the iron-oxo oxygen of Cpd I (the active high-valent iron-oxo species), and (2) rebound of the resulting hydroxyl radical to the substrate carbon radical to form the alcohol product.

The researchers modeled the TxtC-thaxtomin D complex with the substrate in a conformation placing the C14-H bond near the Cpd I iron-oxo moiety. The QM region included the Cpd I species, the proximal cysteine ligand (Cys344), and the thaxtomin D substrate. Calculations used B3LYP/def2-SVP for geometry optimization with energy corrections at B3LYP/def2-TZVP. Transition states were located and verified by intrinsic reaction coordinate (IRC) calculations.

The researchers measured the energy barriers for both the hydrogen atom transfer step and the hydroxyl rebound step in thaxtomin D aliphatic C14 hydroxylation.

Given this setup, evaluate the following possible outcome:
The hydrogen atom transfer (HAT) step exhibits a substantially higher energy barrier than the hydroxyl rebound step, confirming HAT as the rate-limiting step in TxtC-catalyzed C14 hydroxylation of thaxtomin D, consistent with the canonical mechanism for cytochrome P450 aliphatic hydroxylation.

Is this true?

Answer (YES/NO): YES